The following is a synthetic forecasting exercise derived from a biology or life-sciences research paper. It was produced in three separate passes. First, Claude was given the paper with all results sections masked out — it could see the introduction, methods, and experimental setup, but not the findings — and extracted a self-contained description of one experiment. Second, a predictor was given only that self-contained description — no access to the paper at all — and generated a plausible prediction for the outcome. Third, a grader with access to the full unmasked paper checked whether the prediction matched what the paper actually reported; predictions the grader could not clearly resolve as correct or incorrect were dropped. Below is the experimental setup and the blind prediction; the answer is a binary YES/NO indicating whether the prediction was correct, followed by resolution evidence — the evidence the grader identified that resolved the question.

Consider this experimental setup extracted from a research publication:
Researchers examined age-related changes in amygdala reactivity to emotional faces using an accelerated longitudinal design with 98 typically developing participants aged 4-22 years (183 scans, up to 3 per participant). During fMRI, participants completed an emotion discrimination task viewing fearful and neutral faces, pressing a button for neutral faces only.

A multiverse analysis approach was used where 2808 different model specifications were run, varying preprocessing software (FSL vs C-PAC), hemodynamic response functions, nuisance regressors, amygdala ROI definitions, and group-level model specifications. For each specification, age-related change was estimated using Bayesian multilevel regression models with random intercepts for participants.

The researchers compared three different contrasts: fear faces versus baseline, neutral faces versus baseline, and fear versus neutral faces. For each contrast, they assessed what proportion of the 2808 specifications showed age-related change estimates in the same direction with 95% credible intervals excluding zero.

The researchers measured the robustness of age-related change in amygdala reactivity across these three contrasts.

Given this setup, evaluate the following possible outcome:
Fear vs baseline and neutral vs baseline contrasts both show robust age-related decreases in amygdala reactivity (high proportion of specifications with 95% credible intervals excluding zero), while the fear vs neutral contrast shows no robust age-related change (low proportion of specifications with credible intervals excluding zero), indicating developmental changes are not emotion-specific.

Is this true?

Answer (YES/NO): NO